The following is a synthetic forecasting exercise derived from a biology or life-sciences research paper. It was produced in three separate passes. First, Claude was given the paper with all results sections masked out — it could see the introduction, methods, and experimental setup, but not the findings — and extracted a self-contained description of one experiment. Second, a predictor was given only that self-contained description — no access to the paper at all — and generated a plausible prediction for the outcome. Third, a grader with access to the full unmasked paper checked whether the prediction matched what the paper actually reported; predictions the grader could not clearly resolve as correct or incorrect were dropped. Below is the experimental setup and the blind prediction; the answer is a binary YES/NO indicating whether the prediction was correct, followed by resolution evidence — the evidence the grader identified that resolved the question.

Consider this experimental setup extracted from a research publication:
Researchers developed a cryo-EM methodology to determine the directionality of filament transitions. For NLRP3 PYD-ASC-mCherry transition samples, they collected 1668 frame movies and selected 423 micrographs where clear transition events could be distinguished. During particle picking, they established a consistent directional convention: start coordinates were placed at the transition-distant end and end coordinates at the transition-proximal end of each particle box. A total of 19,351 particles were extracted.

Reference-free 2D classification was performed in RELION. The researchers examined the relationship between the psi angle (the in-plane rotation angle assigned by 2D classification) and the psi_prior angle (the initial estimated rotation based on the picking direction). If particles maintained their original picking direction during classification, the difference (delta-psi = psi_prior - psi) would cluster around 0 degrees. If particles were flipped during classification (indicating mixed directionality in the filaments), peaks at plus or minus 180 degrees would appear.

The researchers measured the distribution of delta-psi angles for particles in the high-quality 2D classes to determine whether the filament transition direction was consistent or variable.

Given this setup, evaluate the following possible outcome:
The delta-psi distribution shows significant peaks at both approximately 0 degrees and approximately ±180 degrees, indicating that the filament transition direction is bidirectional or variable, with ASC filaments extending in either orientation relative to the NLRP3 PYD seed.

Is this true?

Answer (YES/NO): NO